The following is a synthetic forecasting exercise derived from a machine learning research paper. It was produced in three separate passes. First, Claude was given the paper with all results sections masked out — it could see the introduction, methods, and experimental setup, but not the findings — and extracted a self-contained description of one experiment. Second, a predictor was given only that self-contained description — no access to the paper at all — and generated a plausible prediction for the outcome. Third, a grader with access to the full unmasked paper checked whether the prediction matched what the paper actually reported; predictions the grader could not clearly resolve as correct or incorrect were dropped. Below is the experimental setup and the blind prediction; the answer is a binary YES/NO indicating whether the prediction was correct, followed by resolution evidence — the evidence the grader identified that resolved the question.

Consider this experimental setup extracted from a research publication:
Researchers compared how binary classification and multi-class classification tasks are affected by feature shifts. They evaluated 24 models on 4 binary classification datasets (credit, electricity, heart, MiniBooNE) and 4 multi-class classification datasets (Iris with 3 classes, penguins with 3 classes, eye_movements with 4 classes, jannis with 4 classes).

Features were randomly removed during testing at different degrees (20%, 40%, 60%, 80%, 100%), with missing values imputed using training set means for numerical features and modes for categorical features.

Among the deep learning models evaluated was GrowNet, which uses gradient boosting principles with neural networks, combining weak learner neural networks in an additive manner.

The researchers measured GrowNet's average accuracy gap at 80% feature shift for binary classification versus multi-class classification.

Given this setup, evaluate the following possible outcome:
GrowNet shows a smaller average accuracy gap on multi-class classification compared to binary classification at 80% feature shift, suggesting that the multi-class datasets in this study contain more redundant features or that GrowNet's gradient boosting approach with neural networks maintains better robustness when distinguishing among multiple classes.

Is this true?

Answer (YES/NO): YES